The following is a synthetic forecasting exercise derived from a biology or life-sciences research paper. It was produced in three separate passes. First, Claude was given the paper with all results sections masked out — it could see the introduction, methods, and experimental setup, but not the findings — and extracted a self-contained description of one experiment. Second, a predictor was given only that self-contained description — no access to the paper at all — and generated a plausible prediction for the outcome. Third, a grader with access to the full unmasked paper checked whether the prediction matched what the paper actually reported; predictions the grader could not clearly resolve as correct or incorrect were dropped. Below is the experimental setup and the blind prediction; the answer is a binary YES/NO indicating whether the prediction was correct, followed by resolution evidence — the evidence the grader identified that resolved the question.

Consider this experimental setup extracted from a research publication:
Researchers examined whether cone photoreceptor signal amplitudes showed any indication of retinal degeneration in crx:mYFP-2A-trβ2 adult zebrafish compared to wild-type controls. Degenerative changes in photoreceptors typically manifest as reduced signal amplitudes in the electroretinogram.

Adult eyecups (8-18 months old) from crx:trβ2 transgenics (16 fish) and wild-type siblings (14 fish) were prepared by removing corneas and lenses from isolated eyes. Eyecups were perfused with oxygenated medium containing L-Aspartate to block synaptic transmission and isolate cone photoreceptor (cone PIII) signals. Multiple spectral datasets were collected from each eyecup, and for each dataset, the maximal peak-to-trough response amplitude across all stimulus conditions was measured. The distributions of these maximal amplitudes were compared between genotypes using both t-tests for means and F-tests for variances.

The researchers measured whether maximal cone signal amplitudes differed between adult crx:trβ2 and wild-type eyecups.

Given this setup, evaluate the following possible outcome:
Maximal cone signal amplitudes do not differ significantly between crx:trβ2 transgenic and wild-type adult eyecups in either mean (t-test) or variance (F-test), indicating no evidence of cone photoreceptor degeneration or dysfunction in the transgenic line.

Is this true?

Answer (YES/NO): YES